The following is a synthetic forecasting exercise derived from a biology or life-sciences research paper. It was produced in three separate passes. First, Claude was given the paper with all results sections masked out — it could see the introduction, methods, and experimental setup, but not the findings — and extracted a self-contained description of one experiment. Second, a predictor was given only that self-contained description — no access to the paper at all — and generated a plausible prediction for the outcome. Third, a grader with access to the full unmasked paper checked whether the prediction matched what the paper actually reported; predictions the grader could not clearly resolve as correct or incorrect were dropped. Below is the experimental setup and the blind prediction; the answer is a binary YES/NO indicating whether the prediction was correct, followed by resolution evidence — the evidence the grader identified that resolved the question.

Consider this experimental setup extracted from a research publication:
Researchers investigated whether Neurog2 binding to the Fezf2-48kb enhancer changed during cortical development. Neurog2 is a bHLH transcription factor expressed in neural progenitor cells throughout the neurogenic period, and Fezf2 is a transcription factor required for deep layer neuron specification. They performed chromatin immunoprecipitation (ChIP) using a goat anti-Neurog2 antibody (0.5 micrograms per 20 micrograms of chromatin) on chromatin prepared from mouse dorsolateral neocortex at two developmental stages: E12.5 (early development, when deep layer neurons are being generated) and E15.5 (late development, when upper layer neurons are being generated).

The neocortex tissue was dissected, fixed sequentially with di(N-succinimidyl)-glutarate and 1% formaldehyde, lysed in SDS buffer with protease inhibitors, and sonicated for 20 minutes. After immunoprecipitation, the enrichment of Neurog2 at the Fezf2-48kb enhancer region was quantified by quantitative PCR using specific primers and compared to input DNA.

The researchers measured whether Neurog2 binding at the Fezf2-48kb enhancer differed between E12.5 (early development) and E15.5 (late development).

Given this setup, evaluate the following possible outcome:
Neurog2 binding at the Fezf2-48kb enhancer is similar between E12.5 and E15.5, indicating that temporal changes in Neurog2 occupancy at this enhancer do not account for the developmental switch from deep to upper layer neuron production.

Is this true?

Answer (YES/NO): YES